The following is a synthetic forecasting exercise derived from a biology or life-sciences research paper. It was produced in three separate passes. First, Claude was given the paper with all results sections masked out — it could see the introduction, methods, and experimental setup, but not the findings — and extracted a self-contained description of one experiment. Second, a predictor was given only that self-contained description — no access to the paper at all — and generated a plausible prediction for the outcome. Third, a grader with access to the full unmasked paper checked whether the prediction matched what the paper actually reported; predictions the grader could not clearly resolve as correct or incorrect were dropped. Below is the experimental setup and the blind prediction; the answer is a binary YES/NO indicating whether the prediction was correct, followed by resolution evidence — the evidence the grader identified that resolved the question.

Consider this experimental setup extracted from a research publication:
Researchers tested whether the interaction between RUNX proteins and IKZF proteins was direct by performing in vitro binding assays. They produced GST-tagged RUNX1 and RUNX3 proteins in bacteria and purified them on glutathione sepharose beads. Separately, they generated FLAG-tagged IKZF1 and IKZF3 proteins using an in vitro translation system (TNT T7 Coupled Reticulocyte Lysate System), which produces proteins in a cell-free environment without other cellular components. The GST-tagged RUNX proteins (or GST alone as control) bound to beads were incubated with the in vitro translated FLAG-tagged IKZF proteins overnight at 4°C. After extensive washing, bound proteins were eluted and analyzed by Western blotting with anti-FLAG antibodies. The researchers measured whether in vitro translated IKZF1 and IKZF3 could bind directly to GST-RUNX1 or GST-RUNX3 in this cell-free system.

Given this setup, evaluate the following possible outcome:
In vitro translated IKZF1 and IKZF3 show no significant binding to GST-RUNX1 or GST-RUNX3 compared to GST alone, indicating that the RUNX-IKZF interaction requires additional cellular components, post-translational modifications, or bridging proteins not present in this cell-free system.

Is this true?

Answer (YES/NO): NO